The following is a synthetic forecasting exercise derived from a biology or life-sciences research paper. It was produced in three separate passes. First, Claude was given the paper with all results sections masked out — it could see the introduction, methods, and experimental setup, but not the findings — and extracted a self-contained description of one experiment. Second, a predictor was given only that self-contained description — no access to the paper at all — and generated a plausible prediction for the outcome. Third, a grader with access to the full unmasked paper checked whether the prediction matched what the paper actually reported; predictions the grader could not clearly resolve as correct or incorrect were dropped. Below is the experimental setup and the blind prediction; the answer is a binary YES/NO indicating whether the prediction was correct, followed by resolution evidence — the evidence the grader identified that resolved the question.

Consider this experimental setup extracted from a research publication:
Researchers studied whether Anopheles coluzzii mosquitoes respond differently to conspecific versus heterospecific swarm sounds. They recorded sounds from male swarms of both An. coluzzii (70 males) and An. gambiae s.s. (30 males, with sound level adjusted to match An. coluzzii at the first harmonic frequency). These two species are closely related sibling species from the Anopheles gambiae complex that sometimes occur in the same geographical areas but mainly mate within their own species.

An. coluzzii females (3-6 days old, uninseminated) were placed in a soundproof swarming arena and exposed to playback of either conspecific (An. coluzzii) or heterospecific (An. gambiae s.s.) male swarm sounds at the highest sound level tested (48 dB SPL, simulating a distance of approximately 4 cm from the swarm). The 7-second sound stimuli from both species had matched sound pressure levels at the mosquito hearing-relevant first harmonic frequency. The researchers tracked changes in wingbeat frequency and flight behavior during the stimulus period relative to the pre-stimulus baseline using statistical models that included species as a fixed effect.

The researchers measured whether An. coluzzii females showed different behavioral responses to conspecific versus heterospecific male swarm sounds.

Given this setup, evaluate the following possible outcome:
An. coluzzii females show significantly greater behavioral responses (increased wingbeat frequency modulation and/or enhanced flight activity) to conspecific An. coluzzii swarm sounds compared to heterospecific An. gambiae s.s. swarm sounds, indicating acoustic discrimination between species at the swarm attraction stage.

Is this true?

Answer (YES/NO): NO